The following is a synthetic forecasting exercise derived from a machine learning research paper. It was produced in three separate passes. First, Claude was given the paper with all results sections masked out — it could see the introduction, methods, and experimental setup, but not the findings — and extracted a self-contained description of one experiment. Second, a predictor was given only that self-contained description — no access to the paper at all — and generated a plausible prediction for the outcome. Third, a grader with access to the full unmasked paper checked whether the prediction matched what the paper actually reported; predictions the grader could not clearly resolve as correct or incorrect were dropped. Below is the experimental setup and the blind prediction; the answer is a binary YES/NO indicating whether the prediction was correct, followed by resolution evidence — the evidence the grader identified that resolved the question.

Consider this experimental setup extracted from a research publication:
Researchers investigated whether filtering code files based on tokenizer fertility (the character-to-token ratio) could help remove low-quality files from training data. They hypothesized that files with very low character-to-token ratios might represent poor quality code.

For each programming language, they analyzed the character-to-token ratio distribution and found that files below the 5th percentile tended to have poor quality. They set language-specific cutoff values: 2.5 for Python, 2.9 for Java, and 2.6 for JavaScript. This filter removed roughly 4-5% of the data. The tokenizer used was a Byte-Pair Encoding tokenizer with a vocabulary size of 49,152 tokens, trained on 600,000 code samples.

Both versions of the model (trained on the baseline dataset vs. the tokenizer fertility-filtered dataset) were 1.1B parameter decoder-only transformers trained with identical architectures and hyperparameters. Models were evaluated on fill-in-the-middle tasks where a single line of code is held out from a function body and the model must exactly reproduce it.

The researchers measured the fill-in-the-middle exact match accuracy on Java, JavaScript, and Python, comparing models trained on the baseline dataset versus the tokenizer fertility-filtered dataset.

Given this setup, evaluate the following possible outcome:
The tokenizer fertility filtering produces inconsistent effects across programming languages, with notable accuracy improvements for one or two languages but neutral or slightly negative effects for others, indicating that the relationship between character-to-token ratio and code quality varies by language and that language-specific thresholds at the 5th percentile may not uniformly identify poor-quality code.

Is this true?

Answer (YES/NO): NO